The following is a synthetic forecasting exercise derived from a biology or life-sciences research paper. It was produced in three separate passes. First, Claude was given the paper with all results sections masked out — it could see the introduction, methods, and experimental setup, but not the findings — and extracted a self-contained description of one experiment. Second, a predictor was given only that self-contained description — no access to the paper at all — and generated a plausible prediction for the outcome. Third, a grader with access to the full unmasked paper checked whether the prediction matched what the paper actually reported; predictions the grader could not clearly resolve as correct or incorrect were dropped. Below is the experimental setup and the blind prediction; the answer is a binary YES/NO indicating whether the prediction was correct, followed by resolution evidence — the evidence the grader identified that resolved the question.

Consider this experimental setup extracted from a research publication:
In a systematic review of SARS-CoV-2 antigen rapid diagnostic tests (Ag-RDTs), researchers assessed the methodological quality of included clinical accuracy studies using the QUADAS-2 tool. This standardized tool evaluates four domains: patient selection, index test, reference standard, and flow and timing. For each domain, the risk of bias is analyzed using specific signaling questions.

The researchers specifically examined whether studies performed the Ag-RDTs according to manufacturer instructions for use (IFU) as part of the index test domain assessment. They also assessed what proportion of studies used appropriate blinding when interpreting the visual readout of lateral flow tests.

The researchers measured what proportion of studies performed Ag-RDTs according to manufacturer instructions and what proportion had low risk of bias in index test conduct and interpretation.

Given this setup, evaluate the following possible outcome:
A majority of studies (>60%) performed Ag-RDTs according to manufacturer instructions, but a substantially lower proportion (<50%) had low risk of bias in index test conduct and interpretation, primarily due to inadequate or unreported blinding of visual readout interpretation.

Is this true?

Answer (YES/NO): NO